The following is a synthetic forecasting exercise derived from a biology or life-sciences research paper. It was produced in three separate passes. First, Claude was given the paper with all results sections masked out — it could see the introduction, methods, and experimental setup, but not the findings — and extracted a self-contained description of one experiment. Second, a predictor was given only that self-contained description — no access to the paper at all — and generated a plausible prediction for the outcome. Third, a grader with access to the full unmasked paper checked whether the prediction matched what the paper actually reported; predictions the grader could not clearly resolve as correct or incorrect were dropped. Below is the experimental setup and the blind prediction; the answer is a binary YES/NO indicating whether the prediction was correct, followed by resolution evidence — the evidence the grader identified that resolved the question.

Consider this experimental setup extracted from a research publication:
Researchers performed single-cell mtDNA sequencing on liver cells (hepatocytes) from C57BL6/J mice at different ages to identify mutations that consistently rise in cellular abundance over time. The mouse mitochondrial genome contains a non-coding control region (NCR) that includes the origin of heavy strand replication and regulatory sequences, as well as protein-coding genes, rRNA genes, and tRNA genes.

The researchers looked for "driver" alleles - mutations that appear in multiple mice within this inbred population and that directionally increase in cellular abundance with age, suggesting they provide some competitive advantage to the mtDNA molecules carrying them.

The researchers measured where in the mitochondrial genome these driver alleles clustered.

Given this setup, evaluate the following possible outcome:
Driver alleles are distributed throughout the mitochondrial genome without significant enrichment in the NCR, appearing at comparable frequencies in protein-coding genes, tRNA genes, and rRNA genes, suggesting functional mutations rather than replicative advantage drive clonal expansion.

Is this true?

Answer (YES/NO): NO